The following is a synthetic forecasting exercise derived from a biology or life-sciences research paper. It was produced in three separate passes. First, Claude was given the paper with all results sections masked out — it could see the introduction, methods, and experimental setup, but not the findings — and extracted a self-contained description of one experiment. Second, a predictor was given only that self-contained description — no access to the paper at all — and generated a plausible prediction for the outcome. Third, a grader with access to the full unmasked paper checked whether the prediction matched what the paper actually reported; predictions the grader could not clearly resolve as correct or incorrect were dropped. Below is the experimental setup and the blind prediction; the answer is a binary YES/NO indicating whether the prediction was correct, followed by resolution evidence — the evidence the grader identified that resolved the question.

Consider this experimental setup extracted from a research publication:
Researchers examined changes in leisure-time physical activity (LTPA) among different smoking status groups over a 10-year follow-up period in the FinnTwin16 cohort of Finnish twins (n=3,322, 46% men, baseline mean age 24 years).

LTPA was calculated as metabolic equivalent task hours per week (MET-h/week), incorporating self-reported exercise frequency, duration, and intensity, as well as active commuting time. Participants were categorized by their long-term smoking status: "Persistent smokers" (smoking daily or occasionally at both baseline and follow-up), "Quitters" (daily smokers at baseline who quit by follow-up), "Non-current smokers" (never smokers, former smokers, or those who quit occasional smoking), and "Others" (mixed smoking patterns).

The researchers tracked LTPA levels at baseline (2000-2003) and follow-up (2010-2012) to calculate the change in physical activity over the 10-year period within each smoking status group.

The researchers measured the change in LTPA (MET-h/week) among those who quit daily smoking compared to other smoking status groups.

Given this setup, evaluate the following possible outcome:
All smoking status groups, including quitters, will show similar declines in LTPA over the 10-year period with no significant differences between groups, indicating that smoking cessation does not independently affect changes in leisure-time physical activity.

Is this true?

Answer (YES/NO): NO